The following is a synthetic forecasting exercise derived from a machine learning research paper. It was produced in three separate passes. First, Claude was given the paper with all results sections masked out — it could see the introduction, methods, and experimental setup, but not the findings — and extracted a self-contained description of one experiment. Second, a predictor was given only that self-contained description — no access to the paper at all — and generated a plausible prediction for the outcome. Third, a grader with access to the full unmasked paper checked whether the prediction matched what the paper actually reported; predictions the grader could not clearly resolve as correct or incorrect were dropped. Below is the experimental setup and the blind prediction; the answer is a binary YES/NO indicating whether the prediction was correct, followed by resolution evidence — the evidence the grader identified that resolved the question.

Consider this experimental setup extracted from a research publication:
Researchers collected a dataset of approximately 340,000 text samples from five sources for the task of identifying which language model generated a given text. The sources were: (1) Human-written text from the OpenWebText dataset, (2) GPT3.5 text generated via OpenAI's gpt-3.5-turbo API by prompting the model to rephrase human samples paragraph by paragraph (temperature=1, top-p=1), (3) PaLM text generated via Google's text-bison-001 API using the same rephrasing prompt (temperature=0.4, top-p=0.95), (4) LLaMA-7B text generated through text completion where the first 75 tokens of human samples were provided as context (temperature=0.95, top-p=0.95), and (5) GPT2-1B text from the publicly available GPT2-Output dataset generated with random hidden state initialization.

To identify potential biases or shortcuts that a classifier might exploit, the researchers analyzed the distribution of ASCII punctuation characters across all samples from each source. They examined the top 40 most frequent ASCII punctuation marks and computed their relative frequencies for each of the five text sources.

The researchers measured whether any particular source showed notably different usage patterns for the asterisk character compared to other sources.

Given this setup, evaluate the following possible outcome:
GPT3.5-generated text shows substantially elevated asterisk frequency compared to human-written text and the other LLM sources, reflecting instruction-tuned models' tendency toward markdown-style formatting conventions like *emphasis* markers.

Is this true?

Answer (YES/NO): NO